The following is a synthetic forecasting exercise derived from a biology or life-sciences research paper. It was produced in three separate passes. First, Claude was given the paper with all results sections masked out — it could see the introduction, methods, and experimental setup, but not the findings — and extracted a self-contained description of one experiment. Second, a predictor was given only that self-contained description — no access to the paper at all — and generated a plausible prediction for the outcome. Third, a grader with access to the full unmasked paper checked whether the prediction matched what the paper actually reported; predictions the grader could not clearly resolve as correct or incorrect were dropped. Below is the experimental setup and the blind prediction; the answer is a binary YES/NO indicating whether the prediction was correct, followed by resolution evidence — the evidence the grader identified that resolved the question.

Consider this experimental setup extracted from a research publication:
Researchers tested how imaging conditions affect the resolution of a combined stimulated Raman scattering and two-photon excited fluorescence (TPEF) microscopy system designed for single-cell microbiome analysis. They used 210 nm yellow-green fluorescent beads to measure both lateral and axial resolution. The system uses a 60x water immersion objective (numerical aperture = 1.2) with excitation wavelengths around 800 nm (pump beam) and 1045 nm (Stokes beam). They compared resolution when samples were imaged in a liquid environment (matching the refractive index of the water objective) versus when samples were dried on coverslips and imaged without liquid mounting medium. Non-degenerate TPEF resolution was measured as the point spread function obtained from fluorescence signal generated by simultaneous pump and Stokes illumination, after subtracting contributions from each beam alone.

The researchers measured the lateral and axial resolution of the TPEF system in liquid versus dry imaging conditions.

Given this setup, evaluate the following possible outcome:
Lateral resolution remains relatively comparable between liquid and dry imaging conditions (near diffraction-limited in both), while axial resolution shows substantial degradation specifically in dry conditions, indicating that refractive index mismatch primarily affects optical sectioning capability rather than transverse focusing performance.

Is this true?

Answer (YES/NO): NO